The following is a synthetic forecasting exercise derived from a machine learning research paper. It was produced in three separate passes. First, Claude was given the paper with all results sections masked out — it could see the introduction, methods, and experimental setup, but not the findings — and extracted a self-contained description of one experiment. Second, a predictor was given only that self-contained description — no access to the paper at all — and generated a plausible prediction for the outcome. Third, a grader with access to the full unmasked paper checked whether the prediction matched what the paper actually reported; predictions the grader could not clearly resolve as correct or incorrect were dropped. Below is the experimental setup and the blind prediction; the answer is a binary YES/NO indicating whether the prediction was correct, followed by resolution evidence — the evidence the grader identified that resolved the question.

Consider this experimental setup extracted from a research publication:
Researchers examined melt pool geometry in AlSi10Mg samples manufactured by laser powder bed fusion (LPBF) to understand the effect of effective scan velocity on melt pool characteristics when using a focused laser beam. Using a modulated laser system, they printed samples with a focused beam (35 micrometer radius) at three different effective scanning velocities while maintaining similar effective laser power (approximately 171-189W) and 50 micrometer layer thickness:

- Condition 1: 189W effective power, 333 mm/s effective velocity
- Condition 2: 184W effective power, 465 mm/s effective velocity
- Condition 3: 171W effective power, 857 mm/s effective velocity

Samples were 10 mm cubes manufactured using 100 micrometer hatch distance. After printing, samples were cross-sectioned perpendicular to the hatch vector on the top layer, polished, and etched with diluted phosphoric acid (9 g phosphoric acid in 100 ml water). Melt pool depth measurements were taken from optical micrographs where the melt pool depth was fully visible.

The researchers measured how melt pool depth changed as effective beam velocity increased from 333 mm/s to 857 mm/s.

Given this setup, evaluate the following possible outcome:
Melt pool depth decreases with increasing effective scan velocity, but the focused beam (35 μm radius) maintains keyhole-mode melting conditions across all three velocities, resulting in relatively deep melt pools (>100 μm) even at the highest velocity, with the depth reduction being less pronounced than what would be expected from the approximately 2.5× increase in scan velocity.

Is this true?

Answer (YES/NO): NO